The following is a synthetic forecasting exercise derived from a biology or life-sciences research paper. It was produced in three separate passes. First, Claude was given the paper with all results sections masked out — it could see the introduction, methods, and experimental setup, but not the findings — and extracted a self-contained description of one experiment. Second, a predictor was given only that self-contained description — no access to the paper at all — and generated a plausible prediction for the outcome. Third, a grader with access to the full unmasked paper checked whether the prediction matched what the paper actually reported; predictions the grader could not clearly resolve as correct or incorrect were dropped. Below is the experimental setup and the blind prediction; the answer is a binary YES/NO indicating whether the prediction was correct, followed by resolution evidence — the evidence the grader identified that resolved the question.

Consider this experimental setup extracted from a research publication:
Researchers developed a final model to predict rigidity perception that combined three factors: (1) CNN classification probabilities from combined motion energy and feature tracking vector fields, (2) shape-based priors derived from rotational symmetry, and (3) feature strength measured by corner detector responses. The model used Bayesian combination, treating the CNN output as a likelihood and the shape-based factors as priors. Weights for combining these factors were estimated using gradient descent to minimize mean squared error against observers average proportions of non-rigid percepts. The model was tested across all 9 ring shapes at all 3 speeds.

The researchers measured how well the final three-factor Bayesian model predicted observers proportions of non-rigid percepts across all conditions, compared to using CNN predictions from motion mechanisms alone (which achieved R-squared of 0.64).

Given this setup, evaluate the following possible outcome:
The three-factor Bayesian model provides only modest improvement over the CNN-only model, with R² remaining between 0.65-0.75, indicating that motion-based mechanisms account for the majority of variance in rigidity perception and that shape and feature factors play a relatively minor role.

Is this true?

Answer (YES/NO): NO